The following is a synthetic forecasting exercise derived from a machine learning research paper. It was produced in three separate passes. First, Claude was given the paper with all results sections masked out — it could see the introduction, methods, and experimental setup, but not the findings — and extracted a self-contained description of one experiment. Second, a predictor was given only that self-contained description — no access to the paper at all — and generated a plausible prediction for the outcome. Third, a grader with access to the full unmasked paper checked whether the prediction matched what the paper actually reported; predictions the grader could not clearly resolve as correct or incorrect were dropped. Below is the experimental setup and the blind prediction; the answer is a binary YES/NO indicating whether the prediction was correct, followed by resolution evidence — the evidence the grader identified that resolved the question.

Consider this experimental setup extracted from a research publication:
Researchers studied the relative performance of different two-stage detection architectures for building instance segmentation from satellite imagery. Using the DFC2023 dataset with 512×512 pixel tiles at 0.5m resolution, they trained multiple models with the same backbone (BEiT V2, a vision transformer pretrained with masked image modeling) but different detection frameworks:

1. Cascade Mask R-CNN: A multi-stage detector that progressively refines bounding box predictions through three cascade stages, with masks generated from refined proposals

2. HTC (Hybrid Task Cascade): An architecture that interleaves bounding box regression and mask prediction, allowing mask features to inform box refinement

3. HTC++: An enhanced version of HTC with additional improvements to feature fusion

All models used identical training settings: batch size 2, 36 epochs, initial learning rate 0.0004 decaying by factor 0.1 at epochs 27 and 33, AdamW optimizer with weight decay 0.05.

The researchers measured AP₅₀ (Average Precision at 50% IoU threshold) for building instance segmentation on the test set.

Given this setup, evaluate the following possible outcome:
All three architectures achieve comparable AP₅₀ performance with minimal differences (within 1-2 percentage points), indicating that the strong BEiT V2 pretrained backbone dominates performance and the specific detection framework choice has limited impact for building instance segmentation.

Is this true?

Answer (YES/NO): NO